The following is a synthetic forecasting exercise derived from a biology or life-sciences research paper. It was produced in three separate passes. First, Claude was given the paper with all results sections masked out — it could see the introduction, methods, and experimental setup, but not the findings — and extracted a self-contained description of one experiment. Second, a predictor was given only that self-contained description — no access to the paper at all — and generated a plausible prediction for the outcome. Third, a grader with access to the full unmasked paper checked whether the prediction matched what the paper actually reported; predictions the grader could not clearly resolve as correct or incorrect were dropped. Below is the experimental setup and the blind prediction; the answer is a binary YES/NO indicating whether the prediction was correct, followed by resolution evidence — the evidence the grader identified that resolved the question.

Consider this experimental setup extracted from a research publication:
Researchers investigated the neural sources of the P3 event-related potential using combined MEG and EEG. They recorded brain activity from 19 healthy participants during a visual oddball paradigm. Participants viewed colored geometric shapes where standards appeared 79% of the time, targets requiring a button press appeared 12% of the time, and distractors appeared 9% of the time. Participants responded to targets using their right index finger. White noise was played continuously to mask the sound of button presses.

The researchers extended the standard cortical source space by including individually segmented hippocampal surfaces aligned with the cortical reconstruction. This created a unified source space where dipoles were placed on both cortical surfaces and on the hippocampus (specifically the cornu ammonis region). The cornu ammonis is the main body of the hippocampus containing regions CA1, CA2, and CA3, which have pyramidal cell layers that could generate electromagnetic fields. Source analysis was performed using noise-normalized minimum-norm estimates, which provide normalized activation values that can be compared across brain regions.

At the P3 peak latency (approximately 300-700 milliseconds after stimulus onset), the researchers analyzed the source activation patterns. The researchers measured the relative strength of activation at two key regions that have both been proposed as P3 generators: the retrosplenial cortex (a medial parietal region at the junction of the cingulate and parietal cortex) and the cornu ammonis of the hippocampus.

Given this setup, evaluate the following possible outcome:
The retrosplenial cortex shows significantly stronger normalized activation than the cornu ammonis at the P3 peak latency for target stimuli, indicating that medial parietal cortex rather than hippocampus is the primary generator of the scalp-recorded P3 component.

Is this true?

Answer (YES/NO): YES